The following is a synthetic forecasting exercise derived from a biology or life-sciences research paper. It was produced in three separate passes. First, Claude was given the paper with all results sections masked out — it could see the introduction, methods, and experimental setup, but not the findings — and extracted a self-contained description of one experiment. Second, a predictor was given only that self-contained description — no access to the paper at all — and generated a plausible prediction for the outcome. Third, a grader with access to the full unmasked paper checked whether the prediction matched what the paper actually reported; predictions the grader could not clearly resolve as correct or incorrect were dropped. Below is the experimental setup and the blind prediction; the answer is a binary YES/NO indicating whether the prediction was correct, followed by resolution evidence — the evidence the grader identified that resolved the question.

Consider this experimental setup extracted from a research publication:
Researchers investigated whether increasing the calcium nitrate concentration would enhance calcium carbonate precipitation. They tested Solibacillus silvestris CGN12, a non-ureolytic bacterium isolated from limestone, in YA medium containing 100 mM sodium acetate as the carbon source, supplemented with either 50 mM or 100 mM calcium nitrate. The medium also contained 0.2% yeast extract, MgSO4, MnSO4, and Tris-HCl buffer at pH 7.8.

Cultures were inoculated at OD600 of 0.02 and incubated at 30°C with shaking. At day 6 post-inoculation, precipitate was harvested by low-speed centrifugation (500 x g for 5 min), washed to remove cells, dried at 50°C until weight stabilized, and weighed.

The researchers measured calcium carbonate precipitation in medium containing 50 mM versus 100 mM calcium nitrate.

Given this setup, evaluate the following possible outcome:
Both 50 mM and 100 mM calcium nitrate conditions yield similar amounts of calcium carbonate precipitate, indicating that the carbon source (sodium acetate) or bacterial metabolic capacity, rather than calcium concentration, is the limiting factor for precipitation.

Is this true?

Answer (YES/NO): YES